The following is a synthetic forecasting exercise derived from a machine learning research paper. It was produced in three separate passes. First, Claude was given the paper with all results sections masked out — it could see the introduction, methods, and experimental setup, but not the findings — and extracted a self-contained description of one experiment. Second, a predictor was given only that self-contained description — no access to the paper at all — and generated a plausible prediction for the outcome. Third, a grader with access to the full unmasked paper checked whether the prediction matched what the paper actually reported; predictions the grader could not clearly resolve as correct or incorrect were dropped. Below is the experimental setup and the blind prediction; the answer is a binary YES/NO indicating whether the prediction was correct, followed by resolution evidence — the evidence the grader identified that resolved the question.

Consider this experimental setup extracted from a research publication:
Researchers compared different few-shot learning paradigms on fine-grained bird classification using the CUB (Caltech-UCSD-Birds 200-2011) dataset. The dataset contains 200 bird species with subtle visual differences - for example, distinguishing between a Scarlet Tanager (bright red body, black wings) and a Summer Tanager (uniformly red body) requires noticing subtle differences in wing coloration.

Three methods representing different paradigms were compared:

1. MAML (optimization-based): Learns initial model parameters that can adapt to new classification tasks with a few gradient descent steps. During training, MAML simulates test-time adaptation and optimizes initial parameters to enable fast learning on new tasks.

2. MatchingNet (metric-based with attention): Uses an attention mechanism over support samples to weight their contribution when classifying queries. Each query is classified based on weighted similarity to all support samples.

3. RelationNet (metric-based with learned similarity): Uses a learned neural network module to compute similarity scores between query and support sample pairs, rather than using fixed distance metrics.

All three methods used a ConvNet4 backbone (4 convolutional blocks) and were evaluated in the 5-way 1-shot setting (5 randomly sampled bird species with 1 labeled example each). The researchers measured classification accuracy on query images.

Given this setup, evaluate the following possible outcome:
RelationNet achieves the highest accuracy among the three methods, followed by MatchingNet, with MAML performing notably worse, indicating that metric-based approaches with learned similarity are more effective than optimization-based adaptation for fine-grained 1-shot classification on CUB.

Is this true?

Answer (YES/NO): YES